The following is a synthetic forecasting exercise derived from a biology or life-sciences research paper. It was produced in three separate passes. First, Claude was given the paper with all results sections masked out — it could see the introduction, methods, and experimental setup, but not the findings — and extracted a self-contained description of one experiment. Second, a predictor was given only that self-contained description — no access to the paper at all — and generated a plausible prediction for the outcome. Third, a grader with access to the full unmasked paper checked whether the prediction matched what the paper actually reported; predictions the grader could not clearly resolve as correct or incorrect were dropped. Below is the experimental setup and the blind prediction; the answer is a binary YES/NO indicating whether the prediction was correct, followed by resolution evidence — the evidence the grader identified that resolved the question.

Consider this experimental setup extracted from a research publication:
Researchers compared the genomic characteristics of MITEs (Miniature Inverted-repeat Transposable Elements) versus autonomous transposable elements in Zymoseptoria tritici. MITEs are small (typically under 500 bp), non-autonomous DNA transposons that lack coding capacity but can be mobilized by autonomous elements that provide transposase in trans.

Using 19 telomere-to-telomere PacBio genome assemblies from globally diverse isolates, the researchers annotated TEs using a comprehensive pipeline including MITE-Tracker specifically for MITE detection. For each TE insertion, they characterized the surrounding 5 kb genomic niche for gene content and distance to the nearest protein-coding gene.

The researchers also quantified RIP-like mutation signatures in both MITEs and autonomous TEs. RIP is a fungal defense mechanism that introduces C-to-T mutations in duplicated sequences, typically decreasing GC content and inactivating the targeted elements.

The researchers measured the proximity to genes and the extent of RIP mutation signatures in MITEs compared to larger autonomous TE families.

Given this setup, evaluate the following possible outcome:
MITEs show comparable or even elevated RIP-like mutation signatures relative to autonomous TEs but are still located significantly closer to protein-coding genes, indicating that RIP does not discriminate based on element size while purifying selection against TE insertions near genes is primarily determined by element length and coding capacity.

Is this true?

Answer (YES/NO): NO